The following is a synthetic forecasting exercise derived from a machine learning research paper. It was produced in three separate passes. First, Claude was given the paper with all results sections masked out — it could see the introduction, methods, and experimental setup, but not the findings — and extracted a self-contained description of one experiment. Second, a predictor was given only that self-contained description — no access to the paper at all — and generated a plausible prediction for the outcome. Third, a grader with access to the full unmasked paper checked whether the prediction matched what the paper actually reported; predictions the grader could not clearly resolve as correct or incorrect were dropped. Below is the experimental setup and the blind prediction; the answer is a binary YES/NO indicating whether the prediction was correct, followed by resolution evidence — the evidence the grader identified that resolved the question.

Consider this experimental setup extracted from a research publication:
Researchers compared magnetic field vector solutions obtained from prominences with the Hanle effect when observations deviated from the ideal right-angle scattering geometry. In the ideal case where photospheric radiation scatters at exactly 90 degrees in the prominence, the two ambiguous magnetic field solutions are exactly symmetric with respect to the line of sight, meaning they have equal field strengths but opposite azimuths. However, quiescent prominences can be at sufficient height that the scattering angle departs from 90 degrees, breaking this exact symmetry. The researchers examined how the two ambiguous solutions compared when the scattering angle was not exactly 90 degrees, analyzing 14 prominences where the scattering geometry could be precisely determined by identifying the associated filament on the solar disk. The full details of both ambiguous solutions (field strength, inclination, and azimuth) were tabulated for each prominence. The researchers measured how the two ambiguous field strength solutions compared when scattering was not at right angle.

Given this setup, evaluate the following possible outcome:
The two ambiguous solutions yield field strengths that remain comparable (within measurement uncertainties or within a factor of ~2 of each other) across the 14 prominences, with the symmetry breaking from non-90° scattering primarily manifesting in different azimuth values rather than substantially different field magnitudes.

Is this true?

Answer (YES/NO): NO